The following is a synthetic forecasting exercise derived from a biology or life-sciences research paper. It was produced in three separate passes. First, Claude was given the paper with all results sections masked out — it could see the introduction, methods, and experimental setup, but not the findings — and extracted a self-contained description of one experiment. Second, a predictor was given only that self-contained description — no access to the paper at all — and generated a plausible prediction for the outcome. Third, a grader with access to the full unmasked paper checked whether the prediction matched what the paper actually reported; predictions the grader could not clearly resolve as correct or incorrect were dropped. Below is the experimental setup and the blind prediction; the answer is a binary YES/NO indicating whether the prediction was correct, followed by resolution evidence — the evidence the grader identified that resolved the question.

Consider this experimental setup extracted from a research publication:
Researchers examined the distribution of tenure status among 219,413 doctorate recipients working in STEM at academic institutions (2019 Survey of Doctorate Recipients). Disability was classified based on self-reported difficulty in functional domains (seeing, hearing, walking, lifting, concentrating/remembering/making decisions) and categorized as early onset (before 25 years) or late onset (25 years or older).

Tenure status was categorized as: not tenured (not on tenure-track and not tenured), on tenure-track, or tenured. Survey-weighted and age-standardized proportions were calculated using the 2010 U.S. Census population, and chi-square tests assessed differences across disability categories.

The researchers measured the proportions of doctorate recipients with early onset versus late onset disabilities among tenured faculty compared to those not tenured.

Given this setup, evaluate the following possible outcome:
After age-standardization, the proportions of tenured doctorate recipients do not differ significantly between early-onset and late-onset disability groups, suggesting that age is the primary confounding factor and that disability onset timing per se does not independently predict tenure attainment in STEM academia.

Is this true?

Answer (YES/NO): NO